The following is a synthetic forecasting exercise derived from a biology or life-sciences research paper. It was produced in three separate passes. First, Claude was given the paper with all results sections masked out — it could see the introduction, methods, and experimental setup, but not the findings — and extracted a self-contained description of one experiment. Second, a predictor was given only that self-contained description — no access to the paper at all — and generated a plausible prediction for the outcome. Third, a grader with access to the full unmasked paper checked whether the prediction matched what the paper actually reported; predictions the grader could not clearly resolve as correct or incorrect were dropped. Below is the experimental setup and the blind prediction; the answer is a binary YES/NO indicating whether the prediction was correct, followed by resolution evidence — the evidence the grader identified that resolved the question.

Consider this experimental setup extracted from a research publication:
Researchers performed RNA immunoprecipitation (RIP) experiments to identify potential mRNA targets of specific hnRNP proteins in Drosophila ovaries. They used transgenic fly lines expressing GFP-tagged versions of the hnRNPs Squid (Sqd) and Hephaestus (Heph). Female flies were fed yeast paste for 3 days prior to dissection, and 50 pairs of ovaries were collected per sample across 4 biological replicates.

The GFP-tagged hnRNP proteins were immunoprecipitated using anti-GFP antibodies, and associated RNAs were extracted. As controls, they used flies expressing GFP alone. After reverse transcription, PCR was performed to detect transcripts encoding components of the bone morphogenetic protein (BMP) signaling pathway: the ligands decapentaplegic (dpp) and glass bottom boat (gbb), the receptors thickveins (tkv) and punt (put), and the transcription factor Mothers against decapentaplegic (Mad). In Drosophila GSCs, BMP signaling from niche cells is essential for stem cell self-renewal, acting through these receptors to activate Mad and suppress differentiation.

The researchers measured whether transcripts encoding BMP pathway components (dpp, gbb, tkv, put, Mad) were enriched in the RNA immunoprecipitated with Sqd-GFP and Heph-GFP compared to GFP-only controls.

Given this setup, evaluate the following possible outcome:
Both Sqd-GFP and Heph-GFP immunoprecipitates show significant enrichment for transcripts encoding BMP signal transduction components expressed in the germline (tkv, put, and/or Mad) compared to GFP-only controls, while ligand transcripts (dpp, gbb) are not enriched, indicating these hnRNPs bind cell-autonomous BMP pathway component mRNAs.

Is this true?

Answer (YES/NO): NO